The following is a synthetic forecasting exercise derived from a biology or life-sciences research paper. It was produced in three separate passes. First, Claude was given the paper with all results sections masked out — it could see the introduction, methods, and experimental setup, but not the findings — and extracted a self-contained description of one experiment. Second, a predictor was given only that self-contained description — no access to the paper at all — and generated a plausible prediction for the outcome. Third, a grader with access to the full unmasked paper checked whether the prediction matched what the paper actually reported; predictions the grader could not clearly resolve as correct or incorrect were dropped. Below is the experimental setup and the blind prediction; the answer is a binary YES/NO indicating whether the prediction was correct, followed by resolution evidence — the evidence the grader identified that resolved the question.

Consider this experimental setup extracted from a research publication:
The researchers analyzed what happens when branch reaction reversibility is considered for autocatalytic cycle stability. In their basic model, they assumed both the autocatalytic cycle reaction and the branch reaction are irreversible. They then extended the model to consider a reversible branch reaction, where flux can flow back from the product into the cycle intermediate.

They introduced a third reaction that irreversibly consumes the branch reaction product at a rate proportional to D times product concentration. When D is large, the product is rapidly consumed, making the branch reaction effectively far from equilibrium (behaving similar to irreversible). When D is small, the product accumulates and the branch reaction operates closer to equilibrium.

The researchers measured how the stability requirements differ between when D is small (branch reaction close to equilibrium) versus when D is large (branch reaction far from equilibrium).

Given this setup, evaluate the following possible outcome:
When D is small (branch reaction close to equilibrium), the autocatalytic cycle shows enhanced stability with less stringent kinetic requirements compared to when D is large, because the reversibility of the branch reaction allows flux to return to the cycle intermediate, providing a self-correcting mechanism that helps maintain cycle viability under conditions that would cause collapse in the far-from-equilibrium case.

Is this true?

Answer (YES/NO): YES